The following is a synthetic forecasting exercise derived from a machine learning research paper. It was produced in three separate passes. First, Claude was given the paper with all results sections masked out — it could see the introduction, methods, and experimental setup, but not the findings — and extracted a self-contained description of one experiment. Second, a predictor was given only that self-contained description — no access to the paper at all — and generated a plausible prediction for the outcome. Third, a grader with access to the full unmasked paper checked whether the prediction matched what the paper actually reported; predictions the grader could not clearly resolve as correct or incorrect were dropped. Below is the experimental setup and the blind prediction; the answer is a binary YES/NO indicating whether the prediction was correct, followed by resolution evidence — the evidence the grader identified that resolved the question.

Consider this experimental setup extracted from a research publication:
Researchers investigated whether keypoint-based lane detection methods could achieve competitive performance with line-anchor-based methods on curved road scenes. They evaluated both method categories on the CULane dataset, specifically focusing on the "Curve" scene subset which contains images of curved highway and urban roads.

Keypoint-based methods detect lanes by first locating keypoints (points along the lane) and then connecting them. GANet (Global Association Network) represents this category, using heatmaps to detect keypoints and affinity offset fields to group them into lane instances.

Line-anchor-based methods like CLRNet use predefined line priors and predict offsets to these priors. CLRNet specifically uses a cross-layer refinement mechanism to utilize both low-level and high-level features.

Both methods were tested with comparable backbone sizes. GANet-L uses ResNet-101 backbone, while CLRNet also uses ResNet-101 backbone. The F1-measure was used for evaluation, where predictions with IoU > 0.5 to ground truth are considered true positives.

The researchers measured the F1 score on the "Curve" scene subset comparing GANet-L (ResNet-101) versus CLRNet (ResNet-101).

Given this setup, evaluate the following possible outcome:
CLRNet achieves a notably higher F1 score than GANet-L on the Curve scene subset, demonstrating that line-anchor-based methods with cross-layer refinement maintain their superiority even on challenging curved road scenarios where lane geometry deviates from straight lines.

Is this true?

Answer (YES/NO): NO